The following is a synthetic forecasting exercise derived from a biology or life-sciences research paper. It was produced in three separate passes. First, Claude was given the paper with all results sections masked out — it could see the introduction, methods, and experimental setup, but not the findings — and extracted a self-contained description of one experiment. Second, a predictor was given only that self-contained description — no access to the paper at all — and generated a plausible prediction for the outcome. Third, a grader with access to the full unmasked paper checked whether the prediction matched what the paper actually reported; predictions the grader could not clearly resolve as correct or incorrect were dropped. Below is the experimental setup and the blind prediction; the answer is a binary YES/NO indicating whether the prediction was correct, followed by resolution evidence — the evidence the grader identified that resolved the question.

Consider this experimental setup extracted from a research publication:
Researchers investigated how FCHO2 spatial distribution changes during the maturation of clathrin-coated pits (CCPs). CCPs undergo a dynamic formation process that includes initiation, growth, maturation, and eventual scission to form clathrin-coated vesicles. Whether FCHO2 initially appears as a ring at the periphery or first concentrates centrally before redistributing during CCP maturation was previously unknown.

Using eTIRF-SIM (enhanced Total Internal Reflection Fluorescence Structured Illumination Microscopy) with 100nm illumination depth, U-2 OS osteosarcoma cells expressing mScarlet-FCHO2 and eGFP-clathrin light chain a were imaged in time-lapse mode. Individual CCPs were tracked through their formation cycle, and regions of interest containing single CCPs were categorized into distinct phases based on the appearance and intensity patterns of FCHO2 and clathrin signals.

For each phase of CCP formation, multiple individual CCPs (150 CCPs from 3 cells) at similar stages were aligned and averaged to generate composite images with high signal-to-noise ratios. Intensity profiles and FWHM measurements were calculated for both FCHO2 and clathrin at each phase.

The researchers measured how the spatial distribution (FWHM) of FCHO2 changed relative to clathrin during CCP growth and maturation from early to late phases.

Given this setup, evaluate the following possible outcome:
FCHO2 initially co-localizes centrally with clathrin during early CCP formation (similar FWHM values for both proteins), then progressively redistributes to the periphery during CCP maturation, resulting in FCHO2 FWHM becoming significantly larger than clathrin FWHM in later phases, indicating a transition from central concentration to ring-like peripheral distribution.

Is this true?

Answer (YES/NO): NO